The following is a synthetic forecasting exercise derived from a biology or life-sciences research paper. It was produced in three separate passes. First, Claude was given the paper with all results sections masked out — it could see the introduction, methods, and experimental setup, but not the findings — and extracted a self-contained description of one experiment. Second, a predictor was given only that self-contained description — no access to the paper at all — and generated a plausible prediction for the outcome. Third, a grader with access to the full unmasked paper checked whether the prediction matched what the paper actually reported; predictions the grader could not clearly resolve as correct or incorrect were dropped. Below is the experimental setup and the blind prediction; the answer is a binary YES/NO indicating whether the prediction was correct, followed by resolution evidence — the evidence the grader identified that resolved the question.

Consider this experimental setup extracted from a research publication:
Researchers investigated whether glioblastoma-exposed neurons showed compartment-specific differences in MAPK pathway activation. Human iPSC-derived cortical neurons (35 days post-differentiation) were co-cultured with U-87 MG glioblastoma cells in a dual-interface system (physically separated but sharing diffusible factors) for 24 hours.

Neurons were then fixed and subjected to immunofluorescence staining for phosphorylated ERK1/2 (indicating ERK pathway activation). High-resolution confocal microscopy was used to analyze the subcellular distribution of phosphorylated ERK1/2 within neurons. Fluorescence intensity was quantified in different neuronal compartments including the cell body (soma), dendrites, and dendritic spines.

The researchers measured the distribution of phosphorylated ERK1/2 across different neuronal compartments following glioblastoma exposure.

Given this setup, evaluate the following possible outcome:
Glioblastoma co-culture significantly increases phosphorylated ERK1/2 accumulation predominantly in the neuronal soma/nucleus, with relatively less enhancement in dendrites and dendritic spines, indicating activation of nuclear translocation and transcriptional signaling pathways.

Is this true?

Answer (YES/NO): NO